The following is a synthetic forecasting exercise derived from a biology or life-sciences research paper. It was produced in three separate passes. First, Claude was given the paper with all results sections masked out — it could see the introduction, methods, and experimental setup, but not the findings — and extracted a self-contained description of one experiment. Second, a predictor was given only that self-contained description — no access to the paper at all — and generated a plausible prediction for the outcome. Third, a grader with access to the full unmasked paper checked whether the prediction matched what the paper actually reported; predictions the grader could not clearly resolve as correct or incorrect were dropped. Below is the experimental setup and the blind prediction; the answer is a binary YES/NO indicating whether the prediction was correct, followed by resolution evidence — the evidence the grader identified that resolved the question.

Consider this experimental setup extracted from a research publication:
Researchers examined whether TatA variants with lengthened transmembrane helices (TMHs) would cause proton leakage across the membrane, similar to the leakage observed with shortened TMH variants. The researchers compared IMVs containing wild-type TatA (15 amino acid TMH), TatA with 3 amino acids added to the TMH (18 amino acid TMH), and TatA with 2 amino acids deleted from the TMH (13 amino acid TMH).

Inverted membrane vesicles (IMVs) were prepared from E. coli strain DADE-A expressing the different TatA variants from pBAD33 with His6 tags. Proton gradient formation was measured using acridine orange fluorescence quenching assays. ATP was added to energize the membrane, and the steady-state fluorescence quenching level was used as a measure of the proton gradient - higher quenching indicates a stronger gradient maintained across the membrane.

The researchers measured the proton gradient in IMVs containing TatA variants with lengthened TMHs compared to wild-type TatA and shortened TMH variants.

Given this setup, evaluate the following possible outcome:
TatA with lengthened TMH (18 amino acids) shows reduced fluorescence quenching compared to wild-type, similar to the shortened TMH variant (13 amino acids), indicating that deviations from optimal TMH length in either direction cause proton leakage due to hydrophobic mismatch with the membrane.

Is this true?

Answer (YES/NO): NO